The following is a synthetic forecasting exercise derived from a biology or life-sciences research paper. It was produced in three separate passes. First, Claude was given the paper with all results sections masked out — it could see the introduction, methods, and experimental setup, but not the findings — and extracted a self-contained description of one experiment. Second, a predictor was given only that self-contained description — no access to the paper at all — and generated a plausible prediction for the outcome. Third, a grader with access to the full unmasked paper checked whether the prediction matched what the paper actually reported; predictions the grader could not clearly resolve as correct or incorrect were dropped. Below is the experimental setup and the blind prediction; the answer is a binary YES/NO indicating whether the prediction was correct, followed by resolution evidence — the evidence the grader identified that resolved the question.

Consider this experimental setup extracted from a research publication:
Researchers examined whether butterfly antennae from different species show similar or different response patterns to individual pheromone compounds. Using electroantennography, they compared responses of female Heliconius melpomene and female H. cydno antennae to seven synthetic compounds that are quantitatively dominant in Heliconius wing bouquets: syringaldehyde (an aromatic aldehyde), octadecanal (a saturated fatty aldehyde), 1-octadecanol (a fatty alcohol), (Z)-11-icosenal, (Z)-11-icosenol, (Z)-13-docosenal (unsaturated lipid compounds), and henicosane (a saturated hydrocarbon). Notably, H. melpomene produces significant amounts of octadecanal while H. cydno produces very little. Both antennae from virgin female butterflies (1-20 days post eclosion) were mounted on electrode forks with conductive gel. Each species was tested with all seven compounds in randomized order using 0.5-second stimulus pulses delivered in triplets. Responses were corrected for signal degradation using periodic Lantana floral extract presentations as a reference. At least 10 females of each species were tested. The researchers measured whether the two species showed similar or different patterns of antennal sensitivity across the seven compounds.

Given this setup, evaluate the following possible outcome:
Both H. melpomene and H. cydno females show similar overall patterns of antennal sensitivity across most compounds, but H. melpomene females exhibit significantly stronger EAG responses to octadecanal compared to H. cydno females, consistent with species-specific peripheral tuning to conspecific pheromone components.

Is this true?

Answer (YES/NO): NO